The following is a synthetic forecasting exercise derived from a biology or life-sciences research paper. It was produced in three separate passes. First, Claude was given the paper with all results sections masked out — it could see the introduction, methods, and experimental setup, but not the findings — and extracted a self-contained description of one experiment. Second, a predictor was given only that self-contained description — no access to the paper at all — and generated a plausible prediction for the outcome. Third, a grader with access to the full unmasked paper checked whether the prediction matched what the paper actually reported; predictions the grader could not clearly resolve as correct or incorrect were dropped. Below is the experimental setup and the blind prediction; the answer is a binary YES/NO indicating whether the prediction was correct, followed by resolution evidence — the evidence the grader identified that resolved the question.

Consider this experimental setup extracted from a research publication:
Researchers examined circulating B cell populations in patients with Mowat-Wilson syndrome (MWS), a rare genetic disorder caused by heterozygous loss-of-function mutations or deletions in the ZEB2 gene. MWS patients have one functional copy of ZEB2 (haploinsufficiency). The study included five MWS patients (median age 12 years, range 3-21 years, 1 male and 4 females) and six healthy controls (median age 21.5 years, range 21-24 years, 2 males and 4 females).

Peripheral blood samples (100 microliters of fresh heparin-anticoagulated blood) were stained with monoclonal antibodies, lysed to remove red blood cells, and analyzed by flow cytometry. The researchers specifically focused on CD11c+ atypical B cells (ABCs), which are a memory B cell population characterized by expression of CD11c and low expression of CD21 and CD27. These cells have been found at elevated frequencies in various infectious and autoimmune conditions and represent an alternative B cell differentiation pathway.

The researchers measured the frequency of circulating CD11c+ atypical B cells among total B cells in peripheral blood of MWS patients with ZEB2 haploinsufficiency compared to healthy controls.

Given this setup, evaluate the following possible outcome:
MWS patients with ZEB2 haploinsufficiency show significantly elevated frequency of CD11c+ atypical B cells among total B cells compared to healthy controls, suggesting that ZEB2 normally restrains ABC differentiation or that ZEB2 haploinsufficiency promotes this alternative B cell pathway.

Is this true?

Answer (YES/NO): NO